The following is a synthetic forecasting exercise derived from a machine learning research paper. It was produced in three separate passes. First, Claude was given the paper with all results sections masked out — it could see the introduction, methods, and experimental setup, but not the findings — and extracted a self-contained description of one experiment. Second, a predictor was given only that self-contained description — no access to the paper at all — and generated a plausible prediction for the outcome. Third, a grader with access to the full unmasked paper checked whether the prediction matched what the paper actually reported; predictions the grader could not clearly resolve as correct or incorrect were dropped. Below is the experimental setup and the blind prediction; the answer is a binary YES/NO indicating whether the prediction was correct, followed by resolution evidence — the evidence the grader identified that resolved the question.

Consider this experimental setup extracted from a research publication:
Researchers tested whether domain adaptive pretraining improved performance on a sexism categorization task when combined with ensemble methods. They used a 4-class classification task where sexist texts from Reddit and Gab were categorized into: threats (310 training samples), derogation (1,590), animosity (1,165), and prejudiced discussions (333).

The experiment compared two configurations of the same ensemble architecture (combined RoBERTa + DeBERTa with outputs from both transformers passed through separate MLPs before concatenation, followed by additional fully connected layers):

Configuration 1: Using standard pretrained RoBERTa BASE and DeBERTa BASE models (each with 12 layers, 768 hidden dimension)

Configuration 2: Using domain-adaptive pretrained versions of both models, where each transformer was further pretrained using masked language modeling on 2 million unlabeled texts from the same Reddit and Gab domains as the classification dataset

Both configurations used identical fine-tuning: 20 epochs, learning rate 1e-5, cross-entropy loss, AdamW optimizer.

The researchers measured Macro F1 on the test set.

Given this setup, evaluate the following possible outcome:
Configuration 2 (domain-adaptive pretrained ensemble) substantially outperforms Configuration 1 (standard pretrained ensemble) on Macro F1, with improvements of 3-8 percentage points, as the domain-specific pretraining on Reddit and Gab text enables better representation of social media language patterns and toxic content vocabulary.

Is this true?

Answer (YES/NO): NO